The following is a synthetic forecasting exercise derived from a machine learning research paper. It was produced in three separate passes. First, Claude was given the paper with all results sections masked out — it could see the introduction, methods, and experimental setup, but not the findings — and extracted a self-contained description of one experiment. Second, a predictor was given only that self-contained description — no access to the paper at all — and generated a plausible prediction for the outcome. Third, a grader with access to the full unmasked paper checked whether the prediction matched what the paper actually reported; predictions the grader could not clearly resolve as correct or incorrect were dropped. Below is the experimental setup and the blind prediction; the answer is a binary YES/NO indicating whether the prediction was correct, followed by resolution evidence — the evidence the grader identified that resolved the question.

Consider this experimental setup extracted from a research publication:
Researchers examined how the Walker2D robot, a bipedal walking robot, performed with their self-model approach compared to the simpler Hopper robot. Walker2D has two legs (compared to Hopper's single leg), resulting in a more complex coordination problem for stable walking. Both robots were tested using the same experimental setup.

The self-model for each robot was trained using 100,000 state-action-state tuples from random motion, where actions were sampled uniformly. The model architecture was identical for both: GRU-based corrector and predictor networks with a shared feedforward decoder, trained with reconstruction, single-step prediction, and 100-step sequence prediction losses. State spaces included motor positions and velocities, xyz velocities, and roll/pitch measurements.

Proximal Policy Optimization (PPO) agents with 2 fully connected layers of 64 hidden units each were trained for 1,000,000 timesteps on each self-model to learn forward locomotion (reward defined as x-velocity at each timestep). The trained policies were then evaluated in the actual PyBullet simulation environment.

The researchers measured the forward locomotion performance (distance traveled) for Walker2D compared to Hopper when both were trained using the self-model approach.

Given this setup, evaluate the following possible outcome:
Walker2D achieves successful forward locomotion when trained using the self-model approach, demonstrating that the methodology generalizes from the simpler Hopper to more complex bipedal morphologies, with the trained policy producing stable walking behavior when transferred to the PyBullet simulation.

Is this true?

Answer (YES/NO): YES